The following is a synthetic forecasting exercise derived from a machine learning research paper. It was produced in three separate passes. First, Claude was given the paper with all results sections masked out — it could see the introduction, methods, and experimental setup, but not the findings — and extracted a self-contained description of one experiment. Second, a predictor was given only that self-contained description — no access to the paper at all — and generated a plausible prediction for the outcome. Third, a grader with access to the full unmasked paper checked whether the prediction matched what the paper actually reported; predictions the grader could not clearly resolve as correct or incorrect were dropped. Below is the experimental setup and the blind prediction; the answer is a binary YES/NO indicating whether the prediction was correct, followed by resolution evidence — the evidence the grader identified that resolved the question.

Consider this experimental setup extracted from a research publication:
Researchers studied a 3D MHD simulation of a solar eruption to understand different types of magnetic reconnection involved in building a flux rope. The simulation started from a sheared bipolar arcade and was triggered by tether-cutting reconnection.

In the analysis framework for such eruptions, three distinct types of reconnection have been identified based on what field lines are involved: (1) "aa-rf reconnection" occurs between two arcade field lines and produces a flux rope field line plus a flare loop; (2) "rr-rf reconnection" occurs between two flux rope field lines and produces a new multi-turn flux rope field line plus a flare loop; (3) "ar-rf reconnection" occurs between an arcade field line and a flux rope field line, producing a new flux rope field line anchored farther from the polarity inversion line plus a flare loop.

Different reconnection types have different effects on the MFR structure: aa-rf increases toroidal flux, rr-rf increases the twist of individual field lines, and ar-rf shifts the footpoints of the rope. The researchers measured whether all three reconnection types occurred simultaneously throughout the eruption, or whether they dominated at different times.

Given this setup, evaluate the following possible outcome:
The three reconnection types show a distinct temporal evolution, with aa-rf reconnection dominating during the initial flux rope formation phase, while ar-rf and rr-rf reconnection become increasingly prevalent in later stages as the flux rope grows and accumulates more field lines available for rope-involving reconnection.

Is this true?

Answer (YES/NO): YES